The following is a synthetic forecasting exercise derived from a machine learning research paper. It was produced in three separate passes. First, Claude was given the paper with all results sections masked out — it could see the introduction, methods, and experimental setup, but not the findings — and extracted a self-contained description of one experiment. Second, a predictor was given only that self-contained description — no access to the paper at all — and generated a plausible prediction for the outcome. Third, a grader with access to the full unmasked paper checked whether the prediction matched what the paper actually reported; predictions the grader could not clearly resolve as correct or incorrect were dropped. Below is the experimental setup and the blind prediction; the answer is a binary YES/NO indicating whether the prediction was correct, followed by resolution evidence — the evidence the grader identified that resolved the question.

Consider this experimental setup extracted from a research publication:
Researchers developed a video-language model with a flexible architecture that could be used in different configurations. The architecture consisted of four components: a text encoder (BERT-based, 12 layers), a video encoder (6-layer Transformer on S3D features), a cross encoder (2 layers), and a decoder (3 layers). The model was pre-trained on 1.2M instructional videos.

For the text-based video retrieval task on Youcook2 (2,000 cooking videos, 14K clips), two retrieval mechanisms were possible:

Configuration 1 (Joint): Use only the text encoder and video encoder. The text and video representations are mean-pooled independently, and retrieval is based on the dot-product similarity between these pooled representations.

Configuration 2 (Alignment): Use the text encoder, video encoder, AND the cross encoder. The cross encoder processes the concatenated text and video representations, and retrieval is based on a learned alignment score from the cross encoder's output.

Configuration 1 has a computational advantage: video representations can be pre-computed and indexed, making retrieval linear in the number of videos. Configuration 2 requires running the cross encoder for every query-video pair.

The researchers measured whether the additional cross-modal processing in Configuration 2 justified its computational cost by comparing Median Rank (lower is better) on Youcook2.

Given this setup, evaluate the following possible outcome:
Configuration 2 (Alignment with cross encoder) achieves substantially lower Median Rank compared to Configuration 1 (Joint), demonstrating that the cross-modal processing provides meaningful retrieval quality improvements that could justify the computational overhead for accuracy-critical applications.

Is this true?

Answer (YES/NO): NO